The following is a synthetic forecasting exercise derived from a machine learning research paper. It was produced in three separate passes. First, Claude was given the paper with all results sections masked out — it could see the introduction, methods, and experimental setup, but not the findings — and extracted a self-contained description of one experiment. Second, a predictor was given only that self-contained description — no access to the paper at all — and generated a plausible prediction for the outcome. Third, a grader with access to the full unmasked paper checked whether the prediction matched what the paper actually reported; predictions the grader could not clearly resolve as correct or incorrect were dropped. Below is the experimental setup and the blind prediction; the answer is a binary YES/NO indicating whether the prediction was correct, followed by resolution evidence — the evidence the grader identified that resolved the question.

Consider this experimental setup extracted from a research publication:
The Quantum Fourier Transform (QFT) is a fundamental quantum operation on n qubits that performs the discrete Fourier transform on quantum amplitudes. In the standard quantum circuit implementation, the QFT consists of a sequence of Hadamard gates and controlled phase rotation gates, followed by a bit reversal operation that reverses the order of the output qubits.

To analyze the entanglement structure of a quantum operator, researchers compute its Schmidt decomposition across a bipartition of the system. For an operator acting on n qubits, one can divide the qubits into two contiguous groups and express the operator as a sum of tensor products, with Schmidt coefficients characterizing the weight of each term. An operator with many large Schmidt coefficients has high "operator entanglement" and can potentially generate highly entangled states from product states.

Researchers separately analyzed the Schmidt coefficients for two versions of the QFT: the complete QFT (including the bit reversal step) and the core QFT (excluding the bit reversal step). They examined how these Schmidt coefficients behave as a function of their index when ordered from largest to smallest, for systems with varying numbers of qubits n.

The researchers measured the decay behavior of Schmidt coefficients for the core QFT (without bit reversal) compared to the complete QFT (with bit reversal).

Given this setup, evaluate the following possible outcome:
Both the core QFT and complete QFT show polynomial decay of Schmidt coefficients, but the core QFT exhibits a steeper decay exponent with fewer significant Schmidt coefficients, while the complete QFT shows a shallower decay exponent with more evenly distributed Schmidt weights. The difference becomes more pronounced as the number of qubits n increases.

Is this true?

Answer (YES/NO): NO